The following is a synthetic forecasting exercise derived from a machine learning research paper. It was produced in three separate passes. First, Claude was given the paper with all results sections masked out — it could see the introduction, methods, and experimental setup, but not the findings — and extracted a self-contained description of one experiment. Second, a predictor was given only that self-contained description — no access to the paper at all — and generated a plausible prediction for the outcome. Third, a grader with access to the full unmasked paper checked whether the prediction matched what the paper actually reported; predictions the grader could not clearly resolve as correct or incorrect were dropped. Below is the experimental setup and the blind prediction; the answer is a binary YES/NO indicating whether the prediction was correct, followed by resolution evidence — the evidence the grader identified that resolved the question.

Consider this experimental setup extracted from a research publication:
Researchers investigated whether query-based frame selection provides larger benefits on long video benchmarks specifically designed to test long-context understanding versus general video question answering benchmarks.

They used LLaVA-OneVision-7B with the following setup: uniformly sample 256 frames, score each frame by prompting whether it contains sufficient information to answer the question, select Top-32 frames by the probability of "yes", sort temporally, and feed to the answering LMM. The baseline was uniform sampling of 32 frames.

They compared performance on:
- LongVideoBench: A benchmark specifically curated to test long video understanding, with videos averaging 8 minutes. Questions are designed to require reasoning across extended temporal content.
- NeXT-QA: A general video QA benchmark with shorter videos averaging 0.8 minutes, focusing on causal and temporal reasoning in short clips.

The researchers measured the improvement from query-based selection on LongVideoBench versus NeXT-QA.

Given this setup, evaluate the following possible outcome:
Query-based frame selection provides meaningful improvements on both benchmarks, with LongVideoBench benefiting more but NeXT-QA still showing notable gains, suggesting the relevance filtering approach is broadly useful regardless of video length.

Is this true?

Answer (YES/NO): NO